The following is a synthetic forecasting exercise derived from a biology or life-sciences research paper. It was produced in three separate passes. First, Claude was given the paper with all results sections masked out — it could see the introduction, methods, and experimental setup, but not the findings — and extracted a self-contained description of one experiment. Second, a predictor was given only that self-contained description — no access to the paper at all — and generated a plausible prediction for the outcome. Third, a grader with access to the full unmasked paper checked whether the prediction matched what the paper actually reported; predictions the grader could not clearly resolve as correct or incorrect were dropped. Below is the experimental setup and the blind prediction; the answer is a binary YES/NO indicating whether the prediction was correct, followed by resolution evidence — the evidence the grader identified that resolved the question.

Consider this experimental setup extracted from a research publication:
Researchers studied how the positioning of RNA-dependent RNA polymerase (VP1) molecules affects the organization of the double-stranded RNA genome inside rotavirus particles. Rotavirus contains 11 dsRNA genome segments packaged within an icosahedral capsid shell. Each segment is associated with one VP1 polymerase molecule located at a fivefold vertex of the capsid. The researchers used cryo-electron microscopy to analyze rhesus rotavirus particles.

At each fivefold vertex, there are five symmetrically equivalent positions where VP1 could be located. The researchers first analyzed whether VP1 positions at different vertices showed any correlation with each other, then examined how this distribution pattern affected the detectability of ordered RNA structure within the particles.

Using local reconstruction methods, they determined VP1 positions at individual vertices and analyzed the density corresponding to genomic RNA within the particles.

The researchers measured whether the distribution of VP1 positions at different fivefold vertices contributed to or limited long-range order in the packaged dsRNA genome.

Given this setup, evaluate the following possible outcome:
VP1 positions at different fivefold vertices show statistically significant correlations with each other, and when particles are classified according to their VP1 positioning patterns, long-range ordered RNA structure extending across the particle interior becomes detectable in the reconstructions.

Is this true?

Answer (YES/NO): NO